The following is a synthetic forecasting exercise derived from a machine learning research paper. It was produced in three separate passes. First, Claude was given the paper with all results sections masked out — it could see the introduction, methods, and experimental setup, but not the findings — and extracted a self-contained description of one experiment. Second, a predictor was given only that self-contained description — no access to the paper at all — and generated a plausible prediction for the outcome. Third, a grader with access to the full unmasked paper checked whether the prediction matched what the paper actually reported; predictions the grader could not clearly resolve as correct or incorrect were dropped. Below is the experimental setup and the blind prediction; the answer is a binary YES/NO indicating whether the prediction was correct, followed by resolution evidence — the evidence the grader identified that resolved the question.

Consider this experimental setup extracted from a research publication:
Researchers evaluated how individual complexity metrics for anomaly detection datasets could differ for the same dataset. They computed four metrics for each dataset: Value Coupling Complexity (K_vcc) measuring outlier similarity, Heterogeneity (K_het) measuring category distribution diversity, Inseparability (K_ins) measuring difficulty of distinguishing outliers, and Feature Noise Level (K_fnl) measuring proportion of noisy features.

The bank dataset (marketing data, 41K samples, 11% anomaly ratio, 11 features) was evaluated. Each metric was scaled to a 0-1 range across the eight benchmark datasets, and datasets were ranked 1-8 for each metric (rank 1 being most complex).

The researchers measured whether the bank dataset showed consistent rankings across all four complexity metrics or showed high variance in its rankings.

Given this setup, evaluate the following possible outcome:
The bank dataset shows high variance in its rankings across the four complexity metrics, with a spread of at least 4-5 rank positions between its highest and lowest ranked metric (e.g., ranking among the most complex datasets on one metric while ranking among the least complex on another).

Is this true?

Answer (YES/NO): YES